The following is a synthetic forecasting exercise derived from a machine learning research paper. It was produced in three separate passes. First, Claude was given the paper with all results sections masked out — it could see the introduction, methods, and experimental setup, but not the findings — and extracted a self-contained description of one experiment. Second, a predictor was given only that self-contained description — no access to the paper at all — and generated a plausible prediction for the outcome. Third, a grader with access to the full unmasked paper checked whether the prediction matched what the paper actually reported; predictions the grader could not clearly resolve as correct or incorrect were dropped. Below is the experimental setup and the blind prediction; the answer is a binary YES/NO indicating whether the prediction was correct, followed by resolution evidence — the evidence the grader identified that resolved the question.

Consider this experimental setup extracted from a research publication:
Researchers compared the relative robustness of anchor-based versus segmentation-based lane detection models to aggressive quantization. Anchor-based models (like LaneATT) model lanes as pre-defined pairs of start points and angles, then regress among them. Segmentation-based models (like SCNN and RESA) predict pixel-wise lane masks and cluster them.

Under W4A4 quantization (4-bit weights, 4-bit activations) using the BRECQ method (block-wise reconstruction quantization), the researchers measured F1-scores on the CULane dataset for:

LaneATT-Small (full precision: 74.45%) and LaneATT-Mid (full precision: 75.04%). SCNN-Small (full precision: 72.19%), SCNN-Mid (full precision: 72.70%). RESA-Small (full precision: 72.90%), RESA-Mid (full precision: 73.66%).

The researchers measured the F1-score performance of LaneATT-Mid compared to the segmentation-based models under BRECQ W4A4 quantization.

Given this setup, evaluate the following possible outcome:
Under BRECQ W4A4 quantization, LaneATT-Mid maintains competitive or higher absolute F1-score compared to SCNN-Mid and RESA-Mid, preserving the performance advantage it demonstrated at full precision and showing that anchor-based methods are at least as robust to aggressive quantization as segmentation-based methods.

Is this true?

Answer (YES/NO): NO